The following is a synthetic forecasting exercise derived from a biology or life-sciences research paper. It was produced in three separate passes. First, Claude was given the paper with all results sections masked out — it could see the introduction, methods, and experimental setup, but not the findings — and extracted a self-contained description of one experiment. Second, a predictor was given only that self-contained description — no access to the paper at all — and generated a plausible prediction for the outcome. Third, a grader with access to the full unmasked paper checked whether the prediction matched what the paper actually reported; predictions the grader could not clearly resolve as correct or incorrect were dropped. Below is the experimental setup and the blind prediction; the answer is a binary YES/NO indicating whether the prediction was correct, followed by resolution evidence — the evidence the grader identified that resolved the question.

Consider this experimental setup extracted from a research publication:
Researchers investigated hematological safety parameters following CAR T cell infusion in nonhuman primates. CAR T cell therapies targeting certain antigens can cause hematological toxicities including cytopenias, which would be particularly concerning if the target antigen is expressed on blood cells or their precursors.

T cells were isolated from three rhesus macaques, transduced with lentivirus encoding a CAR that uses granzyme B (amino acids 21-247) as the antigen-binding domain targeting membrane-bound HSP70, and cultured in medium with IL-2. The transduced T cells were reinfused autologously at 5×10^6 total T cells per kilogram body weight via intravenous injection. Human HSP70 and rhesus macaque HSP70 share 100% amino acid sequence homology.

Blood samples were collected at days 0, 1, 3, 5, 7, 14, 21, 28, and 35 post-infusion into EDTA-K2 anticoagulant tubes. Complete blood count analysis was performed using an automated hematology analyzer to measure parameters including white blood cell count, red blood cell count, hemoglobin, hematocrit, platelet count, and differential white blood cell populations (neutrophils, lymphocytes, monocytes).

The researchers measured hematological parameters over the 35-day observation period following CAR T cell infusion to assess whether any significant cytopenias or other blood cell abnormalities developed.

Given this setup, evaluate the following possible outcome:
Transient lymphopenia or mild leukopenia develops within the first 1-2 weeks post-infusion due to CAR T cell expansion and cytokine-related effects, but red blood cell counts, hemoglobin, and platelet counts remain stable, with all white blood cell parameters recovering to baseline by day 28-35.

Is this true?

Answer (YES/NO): NO